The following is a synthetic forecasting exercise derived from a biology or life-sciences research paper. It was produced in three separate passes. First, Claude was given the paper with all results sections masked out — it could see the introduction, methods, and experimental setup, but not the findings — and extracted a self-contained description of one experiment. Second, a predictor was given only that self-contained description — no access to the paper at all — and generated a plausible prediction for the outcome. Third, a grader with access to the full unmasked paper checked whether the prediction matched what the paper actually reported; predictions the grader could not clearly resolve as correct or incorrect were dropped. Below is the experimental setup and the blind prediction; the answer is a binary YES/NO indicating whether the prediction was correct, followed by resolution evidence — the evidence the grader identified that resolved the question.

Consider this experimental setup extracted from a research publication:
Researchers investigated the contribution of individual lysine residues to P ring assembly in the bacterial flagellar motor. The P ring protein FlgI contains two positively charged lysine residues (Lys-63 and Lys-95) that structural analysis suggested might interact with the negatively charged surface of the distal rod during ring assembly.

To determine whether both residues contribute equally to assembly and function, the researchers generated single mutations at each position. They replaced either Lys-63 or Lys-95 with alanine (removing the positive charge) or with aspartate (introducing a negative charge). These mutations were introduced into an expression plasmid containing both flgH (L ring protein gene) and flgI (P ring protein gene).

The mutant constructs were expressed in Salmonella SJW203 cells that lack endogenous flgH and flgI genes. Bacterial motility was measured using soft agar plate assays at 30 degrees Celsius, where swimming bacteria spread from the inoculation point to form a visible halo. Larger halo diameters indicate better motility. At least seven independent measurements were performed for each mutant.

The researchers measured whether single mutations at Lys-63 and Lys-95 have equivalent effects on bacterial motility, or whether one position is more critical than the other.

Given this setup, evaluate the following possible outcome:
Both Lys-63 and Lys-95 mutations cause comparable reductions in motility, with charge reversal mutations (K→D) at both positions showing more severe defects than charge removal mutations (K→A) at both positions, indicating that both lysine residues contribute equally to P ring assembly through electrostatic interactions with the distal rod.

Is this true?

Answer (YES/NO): NO